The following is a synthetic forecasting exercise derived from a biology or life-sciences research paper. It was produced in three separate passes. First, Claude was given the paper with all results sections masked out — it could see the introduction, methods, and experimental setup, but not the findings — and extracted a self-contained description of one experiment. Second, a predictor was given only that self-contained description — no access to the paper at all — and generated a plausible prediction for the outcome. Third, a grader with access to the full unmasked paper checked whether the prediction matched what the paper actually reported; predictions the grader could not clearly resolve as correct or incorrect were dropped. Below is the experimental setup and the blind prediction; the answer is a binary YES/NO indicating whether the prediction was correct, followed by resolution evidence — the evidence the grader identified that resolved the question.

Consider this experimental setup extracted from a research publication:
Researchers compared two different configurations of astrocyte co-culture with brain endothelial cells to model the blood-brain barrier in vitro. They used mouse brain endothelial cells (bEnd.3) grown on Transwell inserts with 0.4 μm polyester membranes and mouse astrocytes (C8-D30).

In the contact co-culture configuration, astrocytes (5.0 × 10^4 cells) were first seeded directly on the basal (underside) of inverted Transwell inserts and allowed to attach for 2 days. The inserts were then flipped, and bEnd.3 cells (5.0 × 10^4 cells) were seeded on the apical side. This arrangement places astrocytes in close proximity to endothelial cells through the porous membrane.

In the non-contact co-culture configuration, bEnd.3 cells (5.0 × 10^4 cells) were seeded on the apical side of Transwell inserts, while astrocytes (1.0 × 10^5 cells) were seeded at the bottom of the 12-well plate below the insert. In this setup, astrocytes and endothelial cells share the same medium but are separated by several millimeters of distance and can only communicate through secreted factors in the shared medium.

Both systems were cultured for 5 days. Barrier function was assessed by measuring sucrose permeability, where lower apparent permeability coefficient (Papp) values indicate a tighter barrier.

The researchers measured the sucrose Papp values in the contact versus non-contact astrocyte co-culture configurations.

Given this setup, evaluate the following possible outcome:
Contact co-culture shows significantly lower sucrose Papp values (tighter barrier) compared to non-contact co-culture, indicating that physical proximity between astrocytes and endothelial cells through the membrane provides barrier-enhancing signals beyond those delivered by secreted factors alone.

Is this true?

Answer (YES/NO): NO